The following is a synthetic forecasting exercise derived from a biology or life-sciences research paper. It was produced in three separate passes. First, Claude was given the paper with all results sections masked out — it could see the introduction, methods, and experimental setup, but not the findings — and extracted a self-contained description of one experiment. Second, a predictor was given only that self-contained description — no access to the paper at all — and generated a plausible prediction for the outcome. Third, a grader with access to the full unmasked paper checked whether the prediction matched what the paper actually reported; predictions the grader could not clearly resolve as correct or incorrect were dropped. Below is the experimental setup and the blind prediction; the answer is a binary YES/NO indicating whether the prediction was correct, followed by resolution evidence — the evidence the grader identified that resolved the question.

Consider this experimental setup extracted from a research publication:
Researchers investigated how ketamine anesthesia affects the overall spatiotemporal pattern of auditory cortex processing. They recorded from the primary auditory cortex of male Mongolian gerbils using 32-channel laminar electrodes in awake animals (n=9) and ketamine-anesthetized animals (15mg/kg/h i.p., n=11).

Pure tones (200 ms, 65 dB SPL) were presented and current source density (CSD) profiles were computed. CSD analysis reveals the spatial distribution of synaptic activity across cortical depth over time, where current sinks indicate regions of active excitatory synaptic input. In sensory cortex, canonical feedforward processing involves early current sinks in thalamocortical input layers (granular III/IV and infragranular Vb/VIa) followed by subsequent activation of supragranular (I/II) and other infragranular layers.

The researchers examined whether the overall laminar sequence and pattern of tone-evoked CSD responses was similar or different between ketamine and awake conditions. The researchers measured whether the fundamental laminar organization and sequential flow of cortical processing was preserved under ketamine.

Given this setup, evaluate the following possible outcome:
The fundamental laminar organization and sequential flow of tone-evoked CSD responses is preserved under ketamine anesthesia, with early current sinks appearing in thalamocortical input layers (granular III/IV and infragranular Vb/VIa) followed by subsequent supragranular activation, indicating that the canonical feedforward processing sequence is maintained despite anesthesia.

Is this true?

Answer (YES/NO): YES